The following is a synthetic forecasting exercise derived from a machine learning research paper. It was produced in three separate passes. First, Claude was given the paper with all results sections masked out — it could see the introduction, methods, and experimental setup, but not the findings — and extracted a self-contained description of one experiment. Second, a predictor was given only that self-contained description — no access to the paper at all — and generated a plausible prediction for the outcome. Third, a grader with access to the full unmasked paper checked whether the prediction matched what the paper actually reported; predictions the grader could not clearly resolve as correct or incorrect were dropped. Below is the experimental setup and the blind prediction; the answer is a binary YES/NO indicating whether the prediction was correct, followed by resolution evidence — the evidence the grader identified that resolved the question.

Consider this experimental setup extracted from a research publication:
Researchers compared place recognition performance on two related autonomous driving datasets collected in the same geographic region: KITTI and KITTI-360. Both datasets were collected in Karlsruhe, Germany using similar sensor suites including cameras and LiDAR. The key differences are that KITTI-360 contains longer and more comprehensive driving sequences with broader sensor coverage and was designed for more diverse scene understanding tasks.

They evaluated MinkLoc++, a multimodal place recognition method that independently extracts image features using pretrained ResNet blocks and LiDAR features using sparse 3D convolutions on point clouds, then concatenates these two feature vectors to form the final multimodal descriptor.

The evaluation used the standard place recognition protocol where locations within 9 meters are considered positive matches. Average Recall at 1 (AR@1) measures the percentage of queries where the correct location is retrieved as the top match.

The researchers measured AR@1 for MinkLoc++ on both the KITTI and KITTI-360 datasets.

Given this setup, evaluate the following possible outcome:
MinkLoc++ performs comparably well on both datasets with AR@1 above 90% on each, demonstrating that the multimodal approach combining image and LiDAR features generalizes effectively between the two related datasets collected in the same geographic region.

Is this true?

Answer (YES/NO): YES